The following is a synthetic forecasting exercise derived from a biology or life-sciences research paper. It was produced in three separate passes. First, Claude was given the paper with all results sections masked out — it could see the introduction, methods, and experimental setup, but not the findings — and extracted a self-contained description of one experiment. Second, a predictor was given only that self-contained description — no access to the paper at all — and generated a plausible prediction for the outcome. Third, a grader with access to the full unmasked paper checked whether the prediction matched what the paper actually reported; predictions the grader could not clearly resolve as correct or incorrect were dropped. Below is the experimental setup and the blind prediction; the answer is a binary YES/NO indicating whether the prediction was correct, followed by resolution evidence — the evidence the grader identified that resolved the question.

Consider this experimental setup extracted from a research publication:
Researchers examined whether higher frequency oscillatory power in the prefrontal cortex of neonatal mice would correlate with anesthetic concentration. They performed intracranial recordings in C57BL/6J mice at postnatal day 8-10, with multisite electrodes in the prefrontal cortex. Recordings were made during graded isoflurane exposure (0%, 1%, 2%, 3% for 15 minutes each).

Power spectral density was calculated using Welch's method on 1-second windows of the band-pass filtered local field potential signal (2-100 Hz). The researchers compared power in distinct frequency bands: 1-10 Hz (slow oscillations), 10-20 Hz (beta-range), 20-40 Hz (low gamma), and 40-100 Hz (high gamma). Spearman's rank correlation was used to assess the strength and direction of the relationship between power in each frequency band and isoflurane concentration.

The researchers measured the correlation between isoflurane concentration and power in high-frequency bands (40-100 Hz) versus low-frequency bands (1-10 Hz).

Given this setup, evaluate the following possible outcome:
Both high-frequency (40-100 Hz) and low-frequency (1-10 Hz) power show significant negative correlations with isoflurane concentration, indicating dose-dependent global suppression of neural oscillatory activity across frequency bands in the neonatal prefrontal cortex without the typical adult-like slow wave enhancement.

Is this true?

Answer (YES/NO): YES